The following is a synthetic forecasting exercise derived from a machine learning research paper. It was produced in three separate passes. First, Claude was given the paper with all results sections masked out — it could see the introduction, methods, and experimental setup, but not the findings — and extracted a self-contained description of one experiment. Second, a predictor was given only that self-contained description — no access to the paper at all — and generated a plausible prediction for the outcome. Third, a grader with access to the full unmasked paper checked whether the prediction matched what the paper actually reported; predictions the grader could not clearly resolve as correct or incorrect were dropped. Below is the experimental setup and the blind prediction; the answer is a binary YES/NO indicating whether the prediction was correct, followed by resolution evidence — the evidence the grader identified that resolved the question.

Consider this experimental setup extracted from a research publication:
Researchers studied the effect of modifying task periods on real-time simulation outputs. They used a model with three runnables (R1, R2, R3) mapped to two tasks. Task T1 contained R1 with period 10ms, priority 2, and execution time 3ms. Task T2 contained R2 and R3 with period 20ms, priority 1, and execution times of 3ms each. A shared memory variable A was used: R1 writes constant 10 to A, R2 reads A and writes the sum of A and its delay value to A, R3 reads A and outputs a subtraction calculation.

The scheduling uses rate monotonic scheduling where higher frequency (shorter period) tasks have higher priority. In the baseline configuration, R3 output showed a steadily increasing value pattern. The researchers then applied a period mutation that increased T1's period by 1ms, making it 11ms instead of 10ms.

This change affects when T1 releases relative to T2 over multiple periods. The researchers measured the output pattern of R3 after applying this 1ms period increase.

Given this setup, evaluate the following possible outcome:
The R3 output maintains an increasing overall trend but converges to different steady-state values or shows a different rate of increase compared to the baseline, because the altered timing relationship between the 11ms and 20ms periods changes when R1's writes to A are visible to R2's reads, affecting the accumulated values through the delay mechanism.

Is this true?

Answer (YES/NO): NO